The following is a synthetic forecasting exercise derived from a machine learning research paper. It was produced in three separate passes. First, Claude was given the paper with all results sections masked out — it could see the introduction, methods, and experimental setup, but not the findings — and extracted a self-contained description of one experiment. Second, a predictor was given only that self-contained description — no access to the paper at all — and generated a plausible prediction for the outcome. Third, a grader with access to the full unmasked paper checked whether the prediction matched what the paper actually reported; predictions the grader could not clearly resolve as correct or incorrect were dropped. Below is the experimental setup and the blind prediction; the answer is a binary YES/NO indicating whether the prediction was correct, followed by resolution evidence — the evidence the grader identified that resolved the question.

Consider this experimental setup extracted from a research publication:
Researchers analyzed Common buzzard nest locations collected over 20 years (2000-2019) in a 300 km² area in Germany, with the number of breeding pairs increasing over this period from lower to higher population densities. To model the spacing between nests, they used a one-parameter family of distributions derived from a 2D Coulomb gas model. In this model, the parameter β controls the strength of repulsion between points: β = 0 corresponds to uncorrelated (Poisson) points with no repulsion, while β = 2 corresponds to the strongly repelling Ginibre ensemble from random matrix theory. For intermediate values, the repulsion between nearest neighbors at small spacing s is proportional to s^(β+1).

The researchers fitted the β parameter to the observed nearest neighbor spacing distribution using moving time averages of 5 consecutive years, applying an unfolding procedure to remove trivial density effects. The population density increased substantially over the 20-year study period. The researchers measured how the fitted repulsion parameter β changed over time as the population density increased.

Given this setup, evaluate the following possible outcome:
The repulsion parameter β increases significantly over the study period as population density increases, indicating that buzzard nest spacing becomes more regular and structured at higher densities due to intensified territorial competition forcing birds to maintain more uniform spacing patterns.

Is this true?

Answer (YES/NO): YES